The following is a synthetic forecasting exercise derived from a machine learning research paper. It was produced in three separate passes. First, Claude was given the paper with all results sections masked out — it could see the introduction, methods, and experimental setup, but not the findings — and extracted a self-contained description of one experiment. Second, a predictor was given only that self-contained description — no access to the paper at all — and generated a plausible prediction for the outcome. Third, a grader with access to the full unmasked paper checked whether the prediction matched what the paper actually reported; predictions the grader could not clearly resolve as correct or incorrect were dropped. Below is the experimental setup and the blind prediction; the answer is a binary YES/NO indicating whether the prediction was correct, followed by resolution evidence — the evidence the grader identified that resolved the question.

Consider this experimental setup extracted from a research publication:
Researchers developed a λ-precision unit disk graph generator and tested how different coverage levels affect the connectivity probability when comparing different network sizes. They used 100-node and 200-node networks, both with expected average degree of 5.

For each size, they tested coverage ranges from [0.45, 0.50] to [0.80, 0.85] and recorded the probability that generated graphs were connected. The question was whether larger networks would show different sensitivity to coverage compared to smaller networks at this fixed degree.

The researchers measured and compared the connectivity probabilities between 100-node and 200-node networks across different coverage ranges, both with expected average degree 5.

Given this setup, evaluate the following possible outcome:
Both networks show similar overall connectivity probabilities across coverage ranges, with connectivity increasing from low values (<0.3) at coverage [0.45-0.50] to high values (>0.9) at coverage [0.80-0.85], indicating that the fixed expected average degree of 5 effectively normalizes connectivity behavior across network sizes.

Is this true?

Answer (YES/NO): NO